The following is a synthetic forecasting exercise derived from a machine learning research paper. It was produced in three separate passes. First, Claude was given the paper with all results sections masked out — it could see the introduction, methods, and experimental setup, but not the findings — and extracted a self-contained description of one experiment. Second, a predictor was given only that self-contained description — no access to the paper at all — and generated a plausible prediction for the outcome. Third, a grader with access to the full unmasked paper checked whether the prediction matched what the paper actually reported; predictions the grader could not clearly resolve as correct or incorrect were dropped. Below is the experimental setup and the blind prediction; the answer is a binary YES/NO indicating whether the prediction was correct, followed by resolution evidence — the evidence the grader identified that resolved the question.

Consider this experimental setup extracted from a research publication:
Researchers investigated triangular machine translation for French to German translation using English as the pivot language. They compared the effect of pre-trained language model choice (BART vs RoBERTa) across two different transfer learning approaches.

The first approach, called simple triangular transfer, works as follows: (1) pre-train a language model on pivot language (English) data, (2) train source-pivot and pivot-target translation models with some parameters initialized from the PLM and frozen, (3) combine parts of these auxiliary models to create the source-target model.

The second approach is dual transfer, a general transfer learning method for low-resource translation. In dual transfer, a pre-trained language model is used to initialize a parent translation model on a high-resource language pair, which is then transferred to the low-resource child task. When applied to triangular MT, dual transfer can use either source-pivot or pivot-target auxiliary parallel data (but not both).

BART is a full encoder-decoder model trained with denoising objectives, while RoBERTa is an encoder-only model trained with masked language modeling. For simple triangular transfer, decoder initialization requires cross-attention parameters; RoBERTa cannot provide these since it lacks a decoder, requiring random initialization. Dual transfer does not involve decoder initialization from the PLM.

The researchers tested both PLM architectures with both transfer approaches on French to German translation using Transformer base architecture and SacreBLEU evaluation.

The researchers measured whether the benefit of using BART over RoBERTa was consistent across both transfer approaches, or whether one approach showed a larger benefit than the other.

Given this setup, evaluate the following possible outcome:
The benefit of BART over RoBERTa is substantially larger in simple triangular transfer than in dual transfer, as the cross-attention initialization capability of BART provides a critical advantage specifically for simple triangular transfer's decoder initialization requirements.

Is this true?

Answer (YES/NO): YES